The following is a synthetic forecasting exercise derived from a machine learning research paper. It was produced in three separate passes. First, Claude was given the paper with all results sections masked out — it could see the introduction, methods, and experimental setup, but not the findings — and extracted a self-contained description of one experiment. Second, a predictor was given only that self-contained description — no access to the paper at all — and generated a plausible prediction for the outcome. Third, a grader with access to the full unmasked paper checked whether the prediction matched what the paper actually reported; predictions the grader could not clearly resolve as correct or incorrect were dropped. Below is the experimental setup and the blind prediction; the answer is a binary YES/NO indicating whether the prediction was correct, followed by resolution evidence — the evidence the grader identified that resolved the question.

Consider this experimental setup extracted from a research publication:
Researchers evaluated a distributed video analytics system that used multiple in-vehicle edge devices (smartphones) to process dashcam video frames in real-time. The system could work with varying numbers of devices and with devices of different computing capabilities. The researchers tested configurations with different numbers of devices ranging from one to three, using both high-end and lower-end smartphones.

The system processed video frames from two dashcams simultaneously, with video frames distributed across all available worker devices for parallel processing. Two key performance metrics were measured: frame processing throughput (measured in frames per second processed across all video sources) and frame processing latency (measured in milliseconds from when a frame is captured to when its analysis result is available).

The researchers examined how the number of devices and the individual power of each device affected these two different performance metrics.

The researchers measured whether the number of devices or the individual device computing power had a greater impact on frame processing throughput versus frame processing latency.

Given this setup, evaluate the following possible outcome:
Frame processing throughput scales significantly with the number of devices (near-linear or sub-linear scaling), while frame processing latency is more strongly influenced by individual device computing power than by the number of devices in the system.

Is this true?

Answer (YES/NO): YES